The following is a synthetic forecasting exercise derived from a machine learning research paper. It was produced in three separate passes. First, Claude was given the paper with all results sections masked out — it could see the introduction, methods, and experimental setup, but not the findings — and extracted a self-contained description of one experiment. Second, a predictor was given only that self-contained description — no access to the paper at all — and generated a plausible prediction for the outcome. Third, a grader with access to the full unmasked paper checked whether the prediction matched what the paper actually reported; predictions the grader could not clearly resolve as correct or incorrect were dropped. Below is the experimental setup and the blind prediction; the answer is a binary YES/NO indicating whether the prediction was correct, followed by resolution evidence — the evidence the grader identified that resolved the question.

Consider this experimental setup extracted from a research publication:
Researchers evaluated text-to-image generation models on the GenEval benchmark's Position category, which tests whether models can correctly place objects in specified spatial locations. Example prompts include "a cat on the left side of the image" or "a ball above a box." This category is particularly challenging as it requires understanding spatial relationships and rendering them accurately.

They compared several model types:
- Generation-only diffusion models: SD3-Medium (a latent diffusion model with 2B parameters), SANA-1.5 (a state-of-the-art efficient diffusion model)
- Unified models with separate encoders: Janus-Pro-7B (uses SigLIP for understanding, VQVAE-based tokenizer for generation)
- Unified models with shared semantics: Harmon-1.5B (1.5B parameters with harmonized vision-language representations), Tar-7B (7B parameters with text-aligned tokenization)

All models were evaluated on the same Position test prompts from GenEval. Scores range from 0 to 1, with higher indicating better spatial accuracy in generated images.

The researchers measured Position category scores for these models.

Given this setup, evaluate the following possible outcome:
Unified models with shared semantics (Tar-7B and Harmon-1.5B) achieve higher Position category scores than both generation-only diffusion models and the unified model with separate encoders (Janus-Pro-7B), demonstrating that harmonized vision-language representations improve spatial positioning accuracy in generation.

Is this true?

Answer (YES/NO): NO